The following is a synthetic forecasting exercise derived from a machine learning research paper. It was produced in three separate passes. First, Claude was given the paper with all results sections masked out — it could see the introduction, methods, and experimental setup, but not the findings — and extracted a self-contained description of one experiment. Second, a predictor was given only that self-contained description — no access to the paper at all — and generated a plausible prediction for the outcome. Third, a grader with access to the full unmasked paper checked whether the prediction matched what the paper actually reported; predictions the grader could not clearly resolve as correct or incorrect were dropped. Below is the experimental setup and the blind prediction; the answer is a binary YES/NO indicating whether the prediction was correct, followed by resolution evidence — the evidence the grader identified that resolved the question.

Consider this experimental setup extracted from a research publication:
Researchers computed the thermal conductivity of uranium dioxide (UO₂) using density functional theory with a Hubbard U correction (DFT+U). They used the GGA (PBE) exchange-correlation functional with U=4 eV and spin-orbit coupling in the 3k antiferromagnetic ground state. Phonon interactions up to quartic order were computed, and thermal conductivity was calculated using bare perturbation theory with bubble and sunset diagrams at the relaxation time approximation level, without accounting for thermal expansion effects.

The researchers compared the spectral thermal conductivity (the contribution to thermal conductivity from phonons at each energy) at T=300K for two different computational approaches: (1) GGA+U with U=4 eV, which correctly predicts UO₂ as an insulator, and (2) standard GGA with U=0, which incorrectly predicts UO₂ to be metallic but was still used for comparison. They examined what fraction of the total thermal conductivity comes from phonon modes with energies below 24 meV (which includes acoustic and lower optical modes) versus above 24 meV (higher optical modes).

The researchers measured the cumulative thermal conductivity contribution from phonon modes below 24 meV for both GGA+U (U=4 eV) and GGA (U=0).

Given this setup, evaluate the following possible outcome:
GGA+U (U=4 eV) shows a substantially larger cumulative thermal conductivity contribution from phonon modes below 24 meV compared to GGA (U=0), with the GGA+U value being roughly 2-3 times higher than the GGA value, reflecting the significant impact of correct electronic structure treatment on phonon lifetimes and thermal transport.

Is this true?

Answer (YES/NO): NO